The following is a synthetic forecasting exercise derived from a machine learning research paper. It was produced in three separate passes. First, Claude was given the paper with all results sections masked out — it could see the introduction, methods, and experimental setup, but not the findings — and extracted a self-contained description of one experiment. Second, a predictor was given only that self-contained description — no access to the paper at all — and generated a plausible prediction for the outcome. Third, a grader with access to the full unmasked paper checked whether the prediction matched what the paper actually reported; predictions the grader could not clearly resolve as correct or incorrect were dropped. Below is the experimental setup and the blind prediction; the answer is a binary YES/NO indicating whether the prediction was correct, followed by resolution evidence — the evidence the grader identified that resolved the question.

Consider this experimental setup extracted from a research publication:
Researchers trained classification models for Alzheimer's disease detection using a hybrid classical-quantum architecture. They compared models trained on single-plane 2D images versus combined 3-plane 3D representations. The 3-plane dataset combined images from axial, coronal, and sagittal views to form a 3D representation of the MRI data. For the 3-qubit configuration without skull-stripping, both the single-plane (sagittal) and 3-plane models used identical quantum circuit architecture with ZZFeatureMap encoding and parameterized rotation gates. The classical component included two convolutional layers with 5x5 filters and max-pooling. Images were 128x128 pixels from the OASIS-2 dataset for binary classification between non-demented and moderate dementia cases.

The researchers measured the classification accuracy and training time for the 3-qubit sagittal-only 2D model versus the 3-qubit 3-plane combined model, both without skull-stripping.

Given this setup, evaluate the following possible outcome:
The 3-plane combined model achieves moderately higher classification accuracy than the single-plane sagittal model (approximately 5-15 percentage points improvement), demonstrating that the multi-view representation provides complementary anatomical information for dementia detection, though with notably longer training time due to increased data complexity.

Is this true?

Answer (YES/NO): NO